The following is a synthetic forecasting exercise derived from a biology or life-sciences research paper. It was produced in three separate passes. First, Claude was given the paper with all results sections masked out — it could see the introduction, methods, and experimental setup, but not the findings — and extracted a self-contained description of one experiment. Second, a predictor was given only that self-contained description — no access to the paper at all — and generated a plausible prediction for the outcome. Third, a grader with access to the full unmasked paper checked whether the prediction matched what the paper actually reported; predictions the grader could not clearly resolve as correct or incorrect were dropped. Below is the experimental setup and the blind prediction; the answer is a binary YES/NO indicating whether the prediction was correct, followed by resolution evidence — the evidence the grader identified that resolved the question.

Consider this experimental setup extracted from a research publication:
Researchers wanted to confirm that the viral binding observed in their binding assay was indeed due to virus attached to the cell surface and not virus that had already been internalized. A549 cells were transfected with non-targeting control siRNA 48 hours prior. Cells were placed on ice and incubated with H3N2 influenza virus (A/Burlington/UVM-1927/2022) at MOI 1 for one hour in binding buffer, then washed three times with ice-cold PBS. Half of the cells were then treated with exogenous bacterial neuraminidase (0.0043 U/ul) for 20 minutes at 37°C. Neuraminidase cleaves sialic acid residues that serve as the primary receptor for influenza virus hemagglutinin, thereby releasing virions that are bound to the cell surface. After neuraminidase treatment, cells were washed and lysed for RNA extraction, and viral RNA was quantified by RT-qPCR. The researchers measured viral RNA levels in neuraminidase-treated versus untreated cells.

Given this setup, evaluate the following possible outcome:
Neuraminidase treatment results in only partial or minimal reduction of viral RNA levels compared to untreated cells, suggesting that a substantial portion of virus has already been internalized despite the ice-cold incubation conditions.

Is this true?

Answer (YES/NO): NO